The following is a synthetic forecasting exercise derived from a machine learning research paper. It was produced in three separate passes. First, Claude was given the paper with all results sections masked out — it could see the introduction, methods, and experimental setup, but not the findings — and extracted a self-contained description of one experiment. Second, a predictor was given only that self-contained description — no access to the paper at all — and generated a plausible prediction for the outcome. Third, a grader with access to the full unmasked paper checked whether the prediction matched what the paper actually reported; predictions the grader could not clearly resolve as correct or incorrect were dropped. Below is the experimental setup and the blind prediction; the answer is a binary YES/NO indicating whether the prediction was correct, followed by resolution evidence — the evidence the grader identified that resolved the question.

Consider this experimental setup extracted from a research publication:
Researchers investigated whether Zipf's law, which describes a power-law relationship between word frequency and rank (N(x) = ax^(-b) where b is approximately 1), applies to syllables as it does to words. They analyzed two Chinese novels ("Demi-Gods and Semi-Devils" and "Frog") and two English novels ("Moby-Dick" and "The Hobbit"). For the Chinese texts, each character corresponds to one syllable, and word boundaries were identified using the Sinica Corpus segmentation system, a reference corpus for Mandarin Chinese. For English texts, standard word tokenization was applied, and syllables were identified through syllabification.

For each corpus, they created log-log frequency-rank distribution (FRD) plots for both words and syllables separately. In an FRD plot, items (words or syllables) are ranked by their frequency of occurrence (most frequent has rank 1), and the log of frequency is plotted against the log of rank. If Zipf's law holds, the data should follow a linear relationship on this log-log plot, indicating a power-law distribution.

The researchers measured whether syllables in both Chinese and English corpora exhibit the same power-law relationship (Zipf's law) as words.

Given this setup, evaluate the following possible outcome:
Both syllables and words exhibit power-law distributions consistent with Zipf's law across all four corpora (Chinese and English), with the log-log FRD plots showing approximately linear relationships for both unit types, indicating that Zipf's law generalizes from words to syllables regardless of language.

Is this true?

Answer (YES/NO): NO